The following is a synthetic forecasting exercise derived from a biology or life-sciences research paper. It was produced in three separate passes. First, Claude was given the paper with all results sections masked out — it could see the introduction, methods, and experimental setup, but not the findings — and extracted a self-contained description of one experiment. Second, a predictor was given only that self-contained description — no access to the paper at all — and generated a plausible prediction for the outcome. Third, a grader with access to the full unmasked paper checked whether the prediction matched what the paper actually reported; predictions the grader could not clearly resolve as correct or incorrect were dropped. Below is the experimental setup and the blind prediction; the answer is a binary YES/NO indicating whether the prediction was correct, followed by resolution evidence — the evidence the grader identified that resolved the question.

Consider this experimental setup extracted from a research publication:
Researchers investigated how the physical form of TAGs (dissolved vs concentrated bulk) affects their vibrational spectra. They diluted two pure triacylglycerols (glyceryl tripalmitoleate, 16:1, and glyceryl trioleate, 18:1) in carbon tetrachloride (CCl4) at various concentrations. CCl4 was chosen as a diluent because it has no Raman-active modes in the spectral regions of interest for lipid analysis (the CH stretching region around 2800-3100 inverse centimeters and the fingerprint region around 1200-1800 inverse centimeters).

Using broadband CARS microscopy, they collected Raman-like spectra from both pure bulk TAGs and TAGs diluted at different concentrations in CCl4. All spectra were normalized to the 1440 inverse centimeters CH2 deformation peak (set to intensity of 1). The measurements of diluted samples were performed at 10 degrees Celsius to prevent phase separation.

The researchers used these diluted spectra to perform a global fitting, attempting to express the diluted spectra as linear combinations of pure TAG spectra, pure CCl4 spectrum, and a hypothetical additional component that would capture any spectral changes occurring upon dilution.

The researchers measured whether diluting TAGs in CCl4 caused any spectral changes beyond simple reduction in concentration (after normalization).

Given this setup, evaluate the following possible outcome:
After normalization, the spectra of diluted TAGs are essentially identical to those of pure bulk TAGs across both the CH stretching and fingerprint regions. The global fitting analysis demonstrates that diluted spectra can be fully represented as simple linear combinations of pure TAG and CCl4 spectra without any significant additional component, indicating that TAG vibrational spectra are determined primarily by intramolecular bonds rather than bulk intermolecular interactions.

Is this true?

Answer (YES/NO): NO